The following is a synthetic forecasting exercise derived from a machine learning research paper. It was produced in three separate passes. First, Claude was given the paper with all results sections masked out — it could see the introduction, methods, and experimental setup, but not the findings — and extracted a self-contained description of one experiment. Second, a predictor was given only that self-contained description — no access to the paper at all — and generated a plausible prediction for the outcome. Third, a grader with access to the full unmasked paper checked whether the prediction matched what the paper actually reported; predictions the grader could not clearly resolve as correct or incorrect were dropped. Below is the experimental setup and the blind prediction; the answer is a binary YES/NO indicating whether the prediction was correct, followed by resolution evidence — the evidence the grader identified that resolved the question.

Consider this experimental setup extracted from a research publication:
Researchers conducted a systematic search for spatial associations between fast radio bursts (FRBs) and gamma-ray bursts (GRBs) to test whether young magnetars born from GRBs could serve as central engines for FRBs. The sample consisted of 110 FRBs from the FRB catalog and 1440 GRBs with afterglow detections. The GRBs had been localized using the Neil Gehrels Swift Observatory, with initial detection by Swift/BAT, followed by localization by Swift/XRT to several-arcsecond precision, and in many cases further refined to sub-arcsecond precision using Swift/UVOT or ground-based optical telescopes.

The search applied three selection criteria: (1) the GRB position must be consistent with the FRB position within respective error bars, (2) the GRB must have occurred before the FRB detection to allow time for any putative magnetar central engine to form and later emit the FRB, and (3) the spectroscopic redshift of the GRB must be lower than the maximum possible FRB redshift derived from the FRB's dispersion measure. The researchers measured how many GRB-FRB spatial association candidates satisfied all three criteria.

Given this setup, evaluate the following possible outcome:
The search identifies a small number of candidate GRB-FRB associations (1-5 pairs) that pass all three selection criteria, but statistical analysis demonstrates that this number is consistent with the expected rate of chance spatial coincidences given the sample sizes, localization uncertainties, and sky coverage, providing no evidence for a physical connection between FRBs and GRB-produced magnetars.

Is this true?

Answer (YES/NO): NO